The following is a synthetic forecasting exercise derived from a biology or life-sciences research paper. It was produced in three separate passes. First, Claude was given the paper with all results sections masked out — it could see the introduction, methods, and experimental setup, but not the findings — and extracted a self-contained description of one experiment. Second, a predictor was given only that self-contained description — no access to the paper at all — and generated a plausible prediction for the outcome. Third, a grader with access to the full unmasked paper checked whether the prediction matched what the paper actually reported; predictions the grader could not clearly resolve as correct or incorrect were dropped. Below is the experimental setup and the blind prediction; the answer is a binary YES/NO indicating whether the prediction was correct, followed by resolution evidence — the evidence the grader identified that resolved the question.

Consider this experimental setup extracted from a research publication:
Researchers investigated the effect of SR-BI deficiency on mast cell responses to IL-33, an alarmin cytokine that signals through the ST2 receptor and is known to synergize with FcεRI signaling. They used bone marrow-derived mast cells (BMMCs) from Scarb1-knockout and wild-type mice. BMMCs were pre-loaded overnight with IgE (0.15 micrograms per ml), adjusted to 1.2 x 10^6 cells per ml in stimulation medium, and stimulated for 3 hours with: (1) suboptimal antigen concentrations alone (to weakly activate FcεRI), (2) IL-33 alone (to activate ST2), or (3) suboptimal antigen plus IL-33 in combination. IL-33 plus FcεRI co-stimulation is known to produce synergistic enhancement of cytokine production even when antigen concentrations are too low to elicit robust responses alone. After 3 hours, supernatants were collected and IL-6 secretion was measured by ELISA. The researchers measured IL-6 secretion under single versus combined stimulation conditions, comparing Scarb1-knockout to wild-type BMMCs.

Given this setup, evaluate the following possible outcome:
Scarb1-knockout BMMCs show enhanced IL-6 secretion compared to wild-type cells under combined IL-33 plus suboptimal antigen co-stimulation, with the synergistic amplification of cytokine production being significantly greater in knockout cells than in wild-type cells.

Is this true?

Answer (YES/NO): NO